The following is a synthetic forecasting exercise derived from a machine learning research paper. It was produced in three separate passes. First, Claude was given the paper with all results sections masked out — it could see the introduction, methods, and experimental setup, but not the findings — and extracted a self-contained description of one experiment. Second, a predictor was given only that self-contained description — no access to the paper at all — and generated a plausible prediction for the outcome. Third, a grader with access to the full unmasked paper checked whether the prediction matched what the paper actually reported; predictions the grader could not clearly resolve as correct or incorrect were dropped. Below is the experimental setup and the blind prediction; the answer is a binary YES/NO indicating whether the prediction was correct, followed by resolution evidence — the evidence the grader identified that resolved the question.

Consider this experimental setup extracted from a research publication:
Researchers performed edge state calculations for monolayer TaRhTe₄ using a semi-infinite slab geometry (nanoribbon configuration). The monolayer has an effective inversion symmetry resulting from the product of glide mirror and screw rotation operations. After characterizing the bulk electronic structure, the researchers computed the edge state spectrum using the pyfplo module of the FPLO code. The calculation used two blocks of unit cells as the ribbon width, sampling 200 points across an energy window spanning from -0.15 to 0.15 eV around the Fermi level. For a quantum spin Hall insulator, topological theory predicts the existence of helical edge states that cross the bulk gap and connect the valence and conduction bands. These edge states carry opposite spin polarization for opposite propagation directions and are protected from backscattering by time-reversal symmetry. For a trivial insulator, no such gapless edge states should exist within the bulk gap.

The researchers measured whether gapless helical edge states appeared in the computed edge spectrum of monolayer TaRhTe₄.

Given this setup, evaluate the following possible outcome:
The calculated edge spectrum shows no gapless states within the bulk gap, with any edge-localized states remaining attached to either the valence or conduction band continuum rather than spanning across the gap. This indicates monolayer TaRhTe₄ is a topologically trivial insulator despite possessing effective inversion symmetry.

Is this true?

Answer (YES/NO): NO